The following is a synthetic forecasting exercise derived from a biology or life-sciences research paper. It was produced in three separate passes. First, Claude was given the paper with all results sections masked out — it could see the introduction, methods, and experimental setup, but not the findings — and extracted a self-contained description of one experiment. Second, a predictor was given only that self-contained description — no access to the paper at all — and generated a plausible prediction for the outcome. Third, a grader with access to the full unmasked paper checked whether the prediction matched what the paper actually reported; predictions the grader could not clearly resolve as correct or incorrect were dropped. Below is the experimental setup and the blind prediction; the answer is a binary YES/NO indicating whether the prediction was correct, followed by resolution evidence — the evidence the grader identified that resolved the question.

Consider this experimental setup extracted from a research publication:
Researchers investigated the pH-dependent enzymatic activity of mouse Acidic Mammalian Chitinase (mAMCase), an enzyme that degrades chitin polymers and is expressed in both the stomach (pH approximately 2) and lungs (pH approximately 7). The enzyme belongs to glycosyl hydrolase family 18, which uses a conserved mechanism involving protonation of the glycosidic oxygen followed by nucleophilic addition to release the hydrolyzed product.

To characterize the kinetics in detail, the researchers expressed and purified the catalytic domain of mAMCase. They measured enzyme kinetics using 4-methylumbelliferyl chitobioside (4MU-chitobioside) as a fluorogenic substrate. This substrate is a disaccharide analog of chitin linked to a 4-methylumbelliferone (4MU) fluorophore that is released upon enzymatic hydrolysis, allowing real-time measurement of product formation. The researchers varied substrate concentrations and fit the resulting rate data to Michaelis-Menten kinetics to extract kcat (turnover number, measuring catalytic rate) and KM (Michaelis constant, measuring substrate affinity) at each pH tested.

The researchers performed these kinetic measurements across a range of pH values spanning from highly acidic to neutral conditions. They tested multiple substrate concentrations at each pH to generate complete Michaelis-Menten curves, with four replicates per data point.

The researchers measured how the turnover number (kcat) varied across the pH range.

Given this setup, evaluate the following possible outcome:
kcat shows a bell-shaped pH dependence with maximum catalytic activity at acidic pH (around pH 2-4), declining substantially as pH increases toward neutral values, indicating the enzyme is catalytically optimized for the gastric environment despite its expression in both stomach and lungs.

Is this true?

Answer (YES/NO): NO